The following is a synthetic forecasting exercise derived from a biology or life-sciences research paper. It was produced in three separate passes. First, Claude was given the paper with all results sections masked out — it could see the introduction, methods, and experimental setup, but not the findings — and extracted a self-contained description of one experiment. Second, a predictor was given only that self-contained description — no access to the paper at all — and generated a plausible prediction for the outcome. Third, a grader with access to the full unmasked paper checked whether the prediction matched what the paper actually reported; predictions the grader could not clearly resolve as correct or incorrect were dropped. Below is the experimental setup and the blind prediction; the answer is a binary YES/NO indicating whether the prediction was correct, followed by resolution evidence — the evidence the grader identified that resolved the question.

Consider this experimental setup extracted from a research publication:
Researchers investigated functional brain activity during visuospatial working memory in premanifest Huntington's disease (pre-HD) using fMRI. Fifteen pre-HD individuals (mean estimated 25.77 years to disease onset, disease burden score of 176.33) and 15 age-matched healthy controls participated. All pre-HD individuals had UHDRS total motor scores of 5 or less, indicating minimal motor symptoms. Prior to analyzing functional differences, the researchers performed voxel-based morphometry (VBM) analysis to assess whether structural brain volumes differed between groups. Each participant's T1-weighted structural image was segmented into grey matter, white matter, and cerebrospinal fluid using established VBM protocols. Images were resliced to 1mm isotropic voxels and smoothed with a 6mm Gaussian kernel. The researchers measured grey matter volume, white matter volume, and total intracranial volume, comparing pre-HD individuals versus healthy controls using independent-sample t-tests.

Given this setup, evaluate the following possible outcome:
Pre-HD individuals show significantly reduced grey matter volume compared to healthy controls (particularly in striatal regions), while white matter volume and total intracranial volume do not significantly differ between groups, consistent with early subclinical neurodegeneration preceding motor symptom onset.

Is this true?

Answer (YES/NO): NO